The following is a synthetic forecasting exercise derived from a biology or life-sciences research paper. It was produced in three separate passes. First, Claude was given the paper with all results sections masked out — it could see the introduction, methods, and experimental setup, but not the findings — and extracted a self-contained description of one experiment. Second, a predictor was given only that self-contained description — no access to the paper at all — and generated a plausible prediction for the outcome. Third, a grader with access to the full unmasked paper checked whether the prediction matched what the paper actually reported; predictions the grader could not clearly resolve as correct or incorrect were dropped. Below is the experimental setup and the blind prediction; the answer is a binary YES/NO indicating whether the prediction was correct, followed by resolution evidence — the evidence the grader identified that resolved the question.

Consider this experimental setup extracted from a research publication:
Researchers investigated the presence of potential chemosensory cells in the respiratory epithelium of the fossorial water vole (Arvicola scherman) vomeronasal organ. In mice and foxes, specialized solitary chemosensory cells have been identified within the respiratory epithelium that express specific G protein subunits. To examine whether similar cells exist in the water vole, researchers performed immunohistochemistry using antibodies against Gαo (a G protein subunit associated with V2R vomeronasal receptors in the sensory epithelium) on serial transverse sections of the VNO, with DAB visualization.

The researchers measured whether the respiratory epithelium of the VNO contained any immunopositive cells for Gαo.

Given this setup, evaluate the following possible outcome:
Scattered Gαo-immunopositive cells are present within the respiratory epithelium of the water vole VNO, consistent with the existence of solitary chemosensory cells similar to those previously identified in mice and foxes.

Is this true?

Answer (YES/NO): YES